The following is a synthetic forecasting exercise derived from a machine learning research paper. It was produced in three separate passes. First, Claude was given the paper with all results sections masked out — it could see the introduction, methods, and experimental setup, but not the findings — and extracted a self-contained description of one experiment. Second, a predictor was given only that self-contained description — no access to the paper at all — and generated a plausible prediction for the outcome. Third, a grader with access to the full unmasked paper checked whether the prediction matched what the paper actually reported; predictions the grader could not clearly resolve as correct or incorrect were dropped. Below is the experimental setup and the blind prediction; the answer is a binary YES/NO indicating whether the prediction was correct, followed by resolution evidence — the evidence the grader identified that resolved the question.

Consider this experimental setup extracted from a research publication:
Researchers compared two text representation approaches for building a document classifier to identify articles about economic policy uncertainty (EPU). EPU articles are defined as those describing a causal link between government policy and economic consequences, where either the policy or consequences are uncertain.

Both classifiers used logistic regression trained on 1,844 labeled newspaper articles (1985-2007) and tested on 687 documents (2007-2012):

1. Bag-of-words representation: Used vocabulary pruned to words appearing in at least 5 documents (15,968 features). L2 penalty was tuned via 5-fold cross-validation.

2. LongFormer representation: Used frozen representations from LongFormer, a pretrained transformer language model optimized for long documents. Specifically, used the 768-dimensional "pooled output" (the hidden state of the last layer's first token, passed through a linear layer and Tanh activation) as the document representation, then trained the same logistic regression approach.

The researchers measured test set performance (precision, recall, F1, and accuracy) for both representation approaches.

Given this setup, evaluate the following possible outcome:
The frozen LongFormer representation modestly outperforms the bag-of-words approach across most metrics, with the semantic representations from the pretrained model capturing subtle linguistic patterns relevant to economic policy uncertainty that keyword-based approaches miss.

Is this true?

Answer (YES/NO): NO